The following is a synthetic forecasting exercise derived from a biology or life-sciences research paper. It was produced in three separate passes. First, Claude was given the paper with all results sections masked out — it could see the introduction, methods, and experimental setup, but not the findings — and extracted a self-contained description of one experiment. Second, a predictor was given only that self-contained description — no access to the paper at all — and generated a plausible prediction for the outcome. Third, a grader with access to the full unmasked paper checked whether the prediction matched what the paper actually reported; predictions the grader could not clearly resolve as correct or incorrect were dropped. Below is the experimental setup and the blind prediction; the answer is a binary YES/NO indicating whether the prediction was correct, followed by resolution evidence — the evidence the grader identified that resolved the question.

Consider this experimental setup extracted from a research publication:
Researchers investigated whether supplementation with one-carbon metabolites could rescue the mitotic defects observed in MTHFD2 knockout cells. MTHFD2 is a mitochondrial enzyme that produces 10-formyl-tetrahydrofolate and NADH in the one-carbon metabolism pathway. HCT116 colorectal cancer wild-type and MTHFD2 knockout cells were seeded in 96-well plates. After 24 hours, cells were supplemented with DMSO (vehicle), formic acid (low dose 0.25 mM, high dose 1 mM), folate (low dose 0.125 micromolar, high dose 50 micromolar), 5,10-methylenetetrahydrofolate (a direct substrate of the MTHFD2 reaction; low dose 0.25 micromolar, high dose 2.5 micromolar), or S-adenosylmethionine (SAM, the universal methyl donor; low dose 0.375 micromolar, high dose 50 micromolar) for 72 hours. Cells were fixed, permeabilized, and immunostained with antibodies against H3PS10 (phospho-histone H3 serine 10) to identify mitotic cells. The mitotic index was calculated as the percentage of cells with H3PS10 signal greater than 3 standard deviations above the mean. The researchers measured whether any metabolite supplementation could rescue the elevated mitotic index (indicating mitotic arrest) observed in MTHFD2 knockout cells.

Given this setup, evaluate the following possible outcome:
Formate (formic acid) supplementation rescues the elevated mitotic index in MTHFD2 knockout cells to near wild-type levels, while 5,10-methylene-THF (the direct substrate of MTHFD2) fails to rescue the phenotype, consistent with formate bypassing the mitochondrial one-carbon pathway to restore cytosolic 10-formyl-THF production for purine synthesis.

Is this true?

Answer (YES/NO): NO